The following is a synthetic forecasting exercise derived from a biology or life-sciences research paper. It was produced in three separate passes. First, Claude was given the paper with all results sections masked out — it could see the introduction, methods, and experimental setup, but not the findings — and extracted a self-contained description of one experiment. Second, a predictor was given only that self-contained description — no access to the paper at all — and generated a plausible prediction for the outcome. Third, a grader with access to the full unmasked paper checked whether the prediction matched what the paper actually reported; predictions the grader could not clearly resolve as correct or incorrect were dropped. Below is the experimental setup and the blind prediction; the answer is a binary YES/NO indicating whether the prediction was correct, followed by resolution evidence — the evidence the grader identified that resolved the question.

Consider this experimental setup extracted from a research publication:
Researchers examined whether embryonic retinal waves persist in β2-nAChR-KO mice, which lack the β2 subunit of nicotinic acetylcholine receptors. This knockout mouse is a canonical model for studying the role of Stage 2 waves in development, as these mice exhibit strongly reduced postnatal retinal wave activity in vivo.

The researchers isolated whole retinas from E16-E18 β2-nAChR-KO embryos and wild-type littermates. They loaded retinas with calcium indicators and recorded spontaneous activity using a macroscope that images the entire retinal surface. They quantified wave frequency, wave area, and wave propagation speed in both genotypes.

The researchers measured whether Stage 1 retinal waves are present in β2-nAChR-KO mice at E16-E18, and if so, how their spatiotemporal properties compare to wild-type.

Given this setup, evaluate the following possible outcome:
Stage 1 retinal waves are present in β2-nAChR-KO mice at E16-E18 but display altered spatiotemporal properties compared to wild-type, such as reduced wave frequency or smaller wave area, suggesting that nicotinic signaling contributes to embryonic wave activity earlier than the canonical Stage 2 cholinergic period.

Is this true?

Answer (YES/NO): YES